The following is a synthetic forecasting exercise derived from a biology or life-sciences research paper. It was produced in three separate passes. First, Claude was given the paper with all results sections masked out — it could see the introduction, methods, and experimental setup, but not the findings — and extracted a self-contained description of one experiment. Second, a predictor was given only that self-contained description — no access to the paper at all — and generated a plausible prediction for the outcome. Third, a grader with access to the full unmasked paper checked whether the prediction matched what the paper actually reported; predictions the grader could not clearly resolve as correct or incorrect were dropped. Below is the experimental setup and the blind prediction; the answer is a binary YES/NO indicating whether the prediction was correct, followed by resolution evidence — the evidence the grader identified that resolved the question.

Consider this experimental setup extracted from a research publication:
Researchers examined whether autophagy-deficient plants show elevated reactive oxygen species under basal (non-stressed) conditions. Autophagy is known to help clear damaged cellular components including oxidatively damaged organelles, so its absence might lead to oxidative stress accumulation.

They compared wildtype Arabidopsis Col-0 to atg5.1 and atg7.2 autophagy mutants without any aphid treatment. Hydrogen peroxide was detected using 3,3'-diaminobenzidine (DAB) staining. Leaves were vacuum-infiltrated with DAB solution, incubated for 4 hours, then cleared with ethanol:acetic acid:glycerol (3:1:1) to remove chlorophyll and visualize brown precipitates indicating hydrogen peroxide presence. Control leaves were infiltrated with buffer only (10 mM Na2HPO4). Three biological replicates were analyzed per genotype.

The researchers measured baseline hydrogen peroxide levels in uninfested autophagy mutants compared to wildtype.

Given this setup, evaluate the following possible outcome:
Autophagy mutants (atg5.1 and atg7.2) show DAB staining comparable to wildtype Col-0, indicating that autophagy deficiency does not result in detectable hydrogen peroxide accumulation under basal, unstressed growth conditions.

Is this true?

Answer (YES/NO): NO